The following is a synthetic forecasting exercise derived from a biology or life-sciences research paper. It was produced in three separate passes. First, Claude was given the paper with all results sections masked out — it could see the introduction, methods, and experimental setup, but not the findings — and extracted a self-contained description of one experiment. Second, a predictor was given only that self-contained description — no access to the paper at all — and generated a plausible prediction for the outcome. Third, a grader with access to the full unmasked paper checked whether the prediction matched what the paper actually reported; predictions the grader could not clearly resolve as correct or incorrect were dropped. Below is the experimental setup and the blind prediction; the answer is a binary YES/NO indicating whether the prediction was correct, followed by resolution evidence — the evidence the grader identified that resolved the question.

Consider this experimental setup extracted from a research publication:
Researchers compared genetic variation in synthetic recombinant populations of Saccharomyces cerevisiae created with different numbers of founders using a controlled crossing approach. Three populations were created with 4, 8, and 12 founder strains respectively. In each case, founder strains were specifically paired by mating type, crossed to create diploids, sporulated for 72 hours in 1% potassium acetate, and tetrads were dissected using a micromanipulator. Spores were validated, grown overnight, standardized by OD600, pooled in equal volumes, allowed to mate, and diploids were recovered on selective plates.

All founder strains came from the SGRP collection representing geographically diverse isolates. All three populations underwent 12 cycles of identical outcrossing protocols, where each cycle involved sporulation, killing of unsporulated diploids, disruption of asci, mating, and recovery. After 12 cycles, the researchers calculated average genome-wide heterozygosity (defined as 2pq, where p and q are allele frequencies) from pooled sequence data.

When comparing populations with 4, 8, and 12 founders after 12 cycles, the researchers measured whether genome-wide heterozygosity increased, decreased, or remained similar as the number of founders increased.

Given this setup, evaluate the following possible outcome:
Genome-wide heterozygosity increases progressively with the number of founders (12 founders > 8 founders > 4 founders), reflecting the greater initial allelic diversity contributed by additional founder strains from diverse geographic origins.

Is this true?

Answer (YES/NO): NO